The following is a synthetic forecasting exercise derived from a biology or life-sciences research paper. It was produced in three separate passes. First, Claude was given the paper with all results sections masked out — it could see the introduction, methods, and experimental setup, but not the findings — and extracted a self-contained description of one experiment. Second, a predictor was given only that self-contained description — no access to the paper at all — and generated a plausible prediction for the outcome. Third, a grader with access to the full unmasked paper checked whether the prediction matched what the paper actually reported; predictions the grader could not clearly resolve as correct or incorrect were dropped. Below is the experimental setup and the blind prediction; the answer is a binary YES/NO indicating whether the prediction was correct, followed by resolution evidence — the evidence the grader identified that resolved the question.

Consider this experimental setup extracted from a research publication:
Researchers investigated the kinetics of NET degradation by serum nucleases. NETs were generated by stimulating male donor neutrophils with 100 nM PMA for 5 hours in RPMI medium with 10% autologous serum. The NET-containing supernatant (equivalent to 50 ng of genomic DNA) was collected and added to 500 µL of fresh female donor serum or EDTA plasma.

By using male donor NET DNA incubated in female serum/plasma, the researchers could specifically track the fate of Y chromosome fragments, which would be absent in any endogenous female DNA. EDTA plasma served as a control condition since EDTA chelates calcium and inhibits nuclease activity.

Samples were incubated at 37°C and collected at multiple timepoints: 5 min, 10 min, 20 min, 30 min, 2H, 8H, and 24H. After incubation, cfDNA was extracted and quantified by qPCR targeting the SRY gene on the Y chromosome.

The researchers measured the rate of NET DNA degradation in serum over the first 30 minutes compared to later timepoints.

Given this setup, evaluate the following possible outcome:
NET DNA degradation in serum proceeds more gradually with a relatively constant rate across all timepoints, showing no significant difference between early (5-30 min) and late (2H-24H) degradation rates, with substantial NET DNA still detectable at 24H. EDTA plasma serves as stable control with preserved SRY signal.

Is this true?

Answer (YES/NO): NO